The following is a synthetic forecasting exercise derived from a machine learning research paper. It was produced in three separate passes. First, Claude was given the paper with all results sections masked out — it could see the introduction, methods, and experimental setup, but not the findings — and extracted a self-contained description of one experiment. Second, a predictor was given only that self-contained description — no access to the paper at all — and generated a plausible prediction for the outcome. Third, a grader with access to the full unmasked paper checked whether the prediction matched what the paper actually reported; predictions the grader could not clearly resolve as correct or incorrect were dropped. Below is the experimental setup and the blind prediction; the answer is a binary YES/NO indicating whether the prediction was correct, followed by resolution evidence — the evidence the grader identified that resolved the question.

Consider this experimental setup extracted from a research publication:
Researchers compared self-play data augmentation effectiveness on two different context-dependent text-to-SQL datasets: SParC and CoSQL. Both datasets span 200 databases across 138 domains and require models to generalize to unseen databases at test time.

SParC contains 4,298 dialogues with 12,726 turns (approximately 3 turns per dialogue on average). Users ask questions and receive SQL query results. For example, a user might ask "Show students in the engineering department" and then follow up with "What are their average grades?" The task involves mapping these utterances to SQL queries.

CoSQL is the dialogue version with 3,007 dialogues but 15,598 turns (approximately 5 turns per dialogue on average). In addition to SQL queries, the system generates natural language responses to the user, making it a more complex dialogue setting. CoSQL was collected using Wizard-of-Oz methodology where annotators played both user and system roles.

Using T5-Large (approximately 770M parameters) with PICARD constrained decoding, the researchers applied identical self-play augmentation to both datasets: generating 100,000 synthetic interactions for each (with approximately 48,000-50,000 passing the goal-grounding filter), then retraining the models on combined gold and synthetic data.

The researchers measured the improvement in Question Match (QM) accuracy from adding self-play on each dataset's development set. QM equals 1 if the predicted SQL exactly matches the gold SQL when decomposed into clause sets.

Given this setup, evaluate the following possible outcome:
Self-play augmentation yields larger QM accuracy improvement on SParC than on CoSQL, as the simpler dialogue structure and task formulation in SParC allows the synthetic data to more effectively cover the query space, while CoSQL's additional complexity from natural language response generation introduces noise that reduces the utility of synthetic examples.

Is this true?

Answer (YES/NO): YES